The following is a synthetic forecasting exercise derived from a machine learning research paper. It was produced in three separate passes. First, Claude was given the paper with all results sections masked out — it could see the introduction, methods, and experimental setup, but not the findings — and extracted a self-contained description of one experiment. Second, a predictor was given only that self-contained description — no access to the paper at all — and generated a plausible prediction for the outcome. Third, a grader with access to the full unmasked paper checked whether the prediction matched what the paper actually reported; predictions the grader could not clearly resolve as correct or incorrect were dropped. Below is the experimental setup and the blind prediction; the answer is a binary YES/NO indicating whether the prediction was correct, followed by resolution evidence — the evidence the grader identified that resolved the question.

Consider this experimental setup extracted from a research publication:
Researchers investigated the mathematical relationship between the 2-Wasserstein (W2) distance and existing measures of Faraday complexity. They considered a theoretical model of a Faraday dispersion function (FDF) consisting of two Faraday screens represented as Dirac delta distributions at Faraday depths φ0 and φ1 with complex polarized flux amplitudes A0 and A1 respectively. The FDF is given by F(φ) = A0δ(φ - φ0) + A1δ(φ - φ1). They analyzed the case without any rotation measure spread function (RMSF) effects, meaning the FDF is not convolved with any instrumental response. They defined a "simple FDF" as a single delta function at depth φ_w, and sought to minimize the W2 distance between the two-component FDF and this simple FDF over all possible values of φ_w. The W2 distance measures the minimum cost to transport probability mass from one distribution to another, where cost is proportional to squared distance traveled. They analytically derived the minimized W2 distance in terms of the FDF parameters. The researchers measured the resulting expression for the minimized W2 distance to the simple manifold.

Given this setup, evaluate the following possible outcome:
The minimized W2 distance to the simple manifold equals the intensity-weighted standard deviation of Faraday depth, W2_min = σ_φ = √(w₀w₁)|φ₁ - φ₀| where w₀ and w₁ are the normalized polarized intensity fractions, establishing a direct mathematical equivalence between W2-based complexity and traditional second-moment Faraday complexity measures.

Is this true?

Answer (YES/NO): YES